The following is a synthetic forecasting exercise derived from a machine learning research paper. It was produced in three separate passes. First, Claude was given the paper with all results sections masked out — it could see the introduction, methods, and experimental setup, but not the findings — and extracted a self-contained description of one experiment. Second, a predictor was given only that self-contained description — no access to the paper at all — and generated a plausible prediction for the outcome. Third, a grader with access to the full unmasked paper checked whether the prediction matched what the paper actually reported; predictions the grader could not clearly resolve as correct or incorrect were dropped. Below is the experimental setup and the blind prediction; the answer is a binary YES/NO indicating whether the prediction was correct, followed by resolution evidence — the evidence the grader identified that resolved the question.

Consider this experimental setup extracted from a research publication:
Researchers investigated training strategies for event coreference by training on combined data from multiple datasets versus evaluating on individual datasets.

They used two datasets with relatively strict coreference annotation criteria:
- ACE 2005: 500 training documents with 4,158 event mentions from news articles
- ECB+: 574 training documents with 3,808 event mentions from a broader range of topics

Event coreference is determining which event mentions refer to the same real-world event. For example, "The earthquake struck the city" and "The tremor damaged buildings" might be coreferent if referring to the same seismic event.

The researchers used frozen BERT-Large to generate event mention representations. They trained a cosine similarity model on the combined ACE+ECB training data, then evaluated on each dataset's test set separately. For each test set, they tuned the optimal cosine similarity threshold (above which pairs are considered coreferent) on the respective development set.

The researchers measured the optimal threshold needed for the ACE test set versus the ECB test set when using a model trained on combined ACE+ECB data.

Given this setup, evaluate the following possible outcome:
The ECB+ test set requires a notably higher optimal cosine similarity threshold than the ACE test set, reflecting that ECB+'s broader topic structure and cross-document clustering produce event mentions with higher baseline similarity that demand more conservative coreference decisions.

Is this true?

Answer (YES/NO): NO